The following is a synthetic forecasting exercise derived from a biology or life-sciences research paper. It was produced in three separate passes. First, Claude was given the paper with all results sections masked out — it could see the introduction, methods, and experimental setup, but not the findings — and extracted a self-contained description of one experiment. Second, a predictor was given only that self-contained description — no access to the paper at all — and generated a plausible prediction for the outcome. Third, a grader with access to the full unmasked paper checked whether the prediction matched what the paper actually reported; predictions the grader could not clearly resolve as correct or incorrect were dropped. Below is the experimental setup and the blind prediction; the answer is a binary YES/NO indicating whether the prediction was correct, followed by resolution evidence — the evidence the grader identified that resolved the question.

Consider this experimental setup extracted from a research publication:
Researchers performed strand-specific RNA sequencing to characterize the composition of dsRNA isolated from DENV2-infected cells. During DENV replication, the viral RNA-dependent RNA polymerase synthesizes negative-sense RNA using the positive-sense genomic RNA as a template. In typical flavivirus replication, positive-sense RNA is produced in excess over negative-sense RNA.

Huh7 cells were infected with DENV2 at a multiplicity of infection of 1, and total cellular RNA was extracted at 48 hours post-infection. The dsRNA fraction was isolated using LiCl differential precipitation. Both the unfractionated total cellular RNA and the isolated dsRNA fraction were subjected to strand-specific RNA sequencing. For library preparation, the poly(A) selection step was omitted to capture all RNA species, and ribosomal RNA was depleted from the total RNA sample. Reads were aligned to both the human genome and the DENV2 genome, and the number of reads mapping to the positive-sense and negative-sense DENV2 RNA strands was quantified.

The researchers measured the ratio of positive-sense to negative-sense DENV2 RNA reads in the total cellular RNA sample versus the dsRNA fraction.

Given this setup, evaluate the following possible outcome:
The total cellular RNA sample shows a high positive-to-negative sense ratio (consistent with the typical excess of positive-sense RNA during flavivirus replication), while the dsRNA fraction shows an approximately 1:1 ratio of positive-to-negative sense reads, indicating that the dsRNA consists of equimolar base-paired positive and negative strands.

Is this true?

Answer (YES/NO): YES